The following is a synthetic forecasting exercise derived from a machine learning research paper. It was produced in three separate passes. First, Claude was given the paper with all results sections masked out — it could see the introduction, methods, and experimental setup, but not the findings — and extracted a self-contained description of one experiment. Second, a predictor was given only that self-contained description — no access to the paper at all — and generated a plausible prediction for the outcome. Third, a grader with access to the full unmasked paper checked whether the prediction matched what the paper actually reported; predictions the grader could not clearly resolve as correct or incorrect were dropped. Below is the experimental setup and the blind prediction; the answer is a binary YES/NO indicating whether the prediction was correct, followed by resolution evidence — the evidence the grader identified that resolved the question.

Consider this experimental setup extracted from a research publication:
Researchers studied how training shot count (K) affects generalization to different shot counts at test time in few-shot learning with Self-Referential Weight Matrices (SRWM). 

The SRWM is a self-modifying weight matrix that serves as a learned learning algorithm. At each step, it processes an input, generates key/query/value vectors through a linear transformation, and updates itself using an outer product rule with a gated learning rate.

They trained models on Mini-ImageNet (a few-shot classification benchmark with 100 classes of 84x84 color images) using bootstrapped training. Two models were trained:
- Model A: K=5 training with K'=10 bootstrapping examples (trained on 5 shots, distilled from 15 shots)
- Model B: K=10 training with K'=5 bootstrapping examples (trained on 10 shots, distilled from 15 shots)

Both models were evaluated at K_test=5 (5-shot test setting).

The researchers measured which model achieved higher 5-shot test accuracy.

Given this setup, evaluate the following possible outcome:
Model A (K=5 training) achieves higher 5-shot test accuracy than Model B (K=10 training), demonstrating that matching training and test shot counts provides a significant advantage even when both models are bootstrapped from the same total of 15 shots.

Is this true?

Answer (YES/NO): NO